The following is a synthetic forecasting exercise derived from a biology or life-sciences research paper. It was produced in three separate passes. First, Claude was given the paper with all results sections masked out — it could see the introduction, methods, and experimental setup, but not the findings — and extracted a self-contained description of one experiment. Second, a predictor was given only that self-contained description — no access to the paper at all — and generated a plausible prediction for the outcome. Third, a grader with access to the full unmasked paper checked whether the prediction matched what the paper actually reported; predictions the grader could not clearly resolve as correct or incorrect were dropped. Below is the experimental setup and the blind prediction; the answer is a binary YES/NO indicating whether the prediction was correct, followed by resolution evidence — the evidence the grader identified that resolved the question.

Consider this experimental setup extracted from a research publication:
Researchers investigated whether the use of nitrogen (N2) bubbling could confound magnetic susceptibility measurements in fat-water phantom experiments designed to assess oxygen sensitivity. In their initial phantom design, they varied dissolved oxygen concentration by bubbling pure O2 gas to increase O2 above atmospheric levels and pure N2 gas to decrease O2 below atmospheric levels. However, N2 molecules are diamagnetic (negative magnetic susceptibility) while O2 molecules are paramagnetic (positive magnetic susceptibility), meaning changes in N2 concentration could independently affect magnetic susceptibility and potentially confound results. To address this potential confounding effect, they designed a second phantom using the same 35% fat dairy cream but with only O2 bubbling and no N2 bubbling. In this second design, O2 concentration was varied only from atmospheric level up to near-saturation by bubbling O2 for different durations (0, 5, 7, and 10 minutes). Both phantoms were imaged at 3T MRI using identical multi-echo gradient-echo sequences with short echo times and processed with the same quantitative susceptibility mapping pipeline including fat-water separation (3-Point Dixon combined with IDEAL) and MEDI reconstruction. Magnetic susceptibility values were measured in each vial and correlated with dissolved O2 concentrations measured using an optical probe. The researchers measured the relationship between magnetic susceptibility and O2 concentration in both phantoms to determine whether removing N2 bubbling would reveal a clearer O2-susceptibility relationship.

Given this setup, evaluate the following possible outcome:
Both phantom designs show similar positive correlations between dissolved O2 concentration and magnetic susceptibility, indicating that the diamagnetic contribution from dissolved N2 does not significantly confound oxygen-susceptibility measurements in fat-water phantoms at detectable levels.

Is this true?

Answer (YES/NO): NO